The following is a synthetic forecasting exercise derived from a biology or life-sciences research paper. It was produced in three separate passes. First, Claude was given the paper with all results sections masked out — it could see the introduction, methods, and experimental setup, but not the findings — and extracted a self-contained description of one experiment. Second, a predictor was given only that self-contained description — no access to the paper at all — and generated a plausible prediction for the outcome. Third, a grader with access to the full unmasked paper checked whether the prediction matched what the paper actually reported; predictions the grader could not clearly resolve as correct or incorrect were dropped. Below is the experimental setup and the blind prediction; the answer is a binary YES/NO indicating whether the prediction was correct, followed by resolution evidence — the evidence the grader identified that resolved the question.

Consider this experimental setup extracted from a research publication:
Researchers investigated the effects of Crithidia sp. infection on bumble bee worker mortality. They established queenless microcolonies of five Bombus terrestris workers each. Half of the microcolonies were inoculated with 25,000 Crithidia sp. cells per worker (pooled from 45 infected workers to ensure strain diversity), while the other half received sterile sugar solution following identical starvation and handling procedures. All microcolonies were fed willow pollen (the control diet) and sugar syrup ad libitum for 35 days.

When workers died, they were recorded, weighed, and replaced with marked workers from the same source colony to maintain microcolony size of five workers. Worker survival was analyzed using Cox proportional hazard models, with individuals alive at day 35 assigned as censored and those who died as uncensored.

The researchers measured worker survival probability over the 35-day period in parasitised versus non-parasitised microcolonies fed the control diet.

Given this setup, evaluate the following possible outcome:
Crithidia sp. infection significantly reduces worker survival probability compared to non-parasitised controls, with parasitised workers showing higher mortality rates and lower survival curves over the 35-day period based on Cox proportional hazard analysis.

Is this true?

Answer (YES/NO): NO